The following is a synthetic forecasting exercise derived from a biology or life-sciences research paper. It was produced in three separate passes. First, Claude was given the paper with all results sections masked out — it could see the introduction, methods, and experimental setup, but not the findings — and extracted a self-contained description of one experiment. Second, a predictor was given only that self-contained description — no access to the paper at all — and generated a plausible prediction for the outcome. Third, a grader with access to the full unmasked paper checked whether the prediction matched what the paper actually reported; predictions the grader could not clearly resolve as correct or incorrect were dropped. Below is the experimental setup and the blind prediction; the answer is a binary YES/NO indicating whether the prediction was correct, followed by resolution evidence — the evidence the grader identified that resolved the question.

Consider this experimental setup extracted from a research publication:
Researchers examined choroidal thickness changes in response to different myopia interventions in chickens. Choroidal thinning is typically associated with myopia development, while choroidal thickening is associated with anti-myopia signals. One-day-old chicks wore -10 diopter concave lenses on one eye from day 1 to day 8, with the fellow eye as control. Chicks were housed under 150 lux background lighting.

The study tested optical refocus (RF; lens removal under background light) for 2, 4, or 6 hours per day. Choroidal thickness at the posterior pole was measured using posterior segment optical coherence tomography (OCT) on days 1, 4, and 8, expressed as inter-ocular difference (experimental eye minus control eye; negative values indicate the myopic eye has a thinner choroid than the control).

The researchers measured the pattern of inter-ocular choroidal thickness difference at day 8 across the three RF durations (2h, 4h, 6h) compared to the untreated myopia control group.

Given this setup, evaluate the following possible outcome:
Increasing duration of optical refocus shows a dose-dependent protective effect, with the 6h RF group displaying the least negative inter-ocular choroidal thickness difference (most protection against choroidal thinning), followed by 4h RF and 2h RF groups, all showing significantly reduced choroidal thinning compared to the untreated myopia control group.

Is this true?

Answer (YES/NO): NO